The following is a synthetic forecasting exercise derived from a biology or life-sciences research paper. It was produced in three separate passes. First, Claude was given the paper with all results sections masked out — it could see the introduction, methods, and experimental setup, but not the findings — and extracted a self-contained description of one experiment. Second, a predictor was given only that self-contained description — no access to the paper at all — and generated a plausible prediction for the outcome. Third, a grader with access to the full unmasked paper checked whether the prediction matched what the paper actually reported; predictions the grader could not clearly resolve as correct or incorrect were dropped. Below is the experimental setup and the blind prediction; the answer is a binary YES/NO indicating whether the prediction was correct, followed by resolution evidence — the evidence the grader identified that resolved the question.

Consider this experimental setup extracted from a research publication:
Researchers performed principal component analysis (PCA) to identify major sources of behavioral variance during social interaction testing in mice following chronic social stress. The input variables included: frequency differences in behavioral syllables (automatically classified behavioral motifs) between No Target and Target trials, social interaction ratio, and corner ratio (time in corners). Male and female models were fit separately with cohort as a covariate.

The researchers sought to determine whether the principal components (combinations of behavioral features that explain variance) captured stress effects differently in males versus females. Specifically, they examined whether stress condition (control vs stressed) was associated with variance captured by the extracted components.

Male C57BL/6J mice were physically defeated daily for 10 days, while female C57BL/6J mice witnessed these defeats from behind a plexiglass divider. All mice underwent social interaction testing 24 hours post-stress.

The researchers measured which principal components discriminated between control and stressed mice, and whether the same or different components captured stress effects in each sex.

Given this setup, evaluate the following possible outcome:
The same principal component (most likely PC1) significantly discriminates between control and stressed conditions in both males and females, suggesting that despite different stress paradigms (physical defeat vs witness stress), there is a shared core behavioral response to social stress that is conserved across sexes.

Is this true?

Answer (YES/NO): NO